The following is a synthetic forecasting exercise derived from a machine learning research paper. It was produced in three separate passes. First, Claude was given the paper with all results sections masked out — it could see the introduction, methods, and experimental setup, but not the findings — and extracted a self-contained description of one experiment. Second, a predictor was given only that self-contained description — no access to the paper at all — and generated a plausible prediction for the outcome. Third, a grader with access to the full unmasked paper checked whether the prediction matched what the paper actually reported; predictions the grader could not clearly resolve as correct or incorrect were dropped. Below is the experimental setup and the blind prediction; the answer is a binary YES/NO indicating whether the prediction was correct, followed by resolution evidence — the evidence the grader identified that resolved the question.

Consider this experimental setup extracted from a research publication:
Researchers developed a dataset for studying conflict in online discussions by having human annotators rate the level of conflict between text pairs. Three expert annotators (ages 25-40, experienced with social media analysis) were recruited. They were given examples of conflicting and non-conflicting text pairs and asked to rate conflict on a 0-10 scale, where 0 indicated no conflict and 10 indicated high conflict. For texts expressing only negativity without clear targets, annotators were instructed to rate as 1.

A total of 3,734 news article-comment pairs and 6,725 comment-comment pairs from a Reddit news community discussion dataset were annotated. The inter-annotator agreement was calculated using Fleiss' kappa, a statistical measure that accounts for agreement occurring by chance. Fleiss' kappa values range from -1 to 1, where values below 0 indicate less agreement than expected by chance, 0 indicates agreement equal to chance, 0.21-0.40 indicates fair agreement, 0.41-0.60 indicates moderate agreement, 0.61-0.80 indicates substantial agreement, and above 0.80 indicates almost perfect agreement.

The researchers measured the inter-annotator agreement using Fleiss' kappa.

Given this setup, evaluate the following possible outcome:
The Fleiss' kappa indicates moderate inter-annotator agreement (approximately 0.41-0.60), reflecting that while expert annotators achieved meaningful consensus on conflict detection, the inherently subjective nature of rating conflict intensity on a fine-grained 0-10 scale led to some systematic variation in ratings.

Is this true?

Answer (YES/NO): NO